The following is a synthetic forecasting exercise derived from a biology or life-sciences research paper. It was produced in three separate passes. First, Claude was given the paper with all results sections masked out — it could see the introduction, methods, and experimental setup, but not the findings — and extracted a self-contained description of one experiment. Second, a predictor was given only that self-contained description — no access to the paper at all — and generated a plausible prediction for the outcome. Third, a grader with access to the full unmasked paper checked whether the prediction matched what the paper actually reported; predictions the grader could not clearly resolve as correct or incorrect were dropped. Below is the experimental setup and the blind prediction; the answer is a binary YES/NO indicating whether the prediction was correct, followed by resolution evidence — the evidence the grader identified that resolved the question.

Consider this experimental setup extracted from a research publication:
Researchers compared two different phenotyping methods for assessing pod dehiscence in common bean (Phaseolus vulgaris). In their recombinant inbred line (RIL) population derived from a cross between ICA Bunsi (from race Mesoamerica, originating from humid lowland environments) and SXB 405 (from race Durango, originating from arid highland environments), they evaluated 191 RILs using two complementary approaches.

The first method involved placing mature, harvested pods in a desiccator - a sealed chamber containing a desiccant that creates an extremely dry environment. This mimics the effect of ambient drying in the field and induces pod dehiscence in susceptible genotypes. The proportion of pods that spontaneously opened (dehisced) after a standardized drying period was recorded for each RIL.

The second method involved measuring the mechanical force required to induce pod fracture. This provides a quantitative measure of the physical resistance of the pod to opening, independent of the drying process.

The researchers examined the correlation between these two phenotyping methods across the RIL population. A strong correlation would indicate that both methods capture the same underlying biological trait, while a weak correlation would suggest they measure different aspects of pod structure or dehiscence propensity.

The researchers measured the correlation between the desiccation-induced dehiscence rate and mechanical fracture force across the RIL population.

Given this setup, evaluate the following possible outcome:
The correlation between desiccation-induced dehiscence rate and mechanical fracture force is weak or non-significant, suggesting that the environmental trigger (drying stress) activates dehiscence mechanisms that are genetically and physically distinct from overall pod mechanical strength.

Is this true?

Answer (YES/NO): NO